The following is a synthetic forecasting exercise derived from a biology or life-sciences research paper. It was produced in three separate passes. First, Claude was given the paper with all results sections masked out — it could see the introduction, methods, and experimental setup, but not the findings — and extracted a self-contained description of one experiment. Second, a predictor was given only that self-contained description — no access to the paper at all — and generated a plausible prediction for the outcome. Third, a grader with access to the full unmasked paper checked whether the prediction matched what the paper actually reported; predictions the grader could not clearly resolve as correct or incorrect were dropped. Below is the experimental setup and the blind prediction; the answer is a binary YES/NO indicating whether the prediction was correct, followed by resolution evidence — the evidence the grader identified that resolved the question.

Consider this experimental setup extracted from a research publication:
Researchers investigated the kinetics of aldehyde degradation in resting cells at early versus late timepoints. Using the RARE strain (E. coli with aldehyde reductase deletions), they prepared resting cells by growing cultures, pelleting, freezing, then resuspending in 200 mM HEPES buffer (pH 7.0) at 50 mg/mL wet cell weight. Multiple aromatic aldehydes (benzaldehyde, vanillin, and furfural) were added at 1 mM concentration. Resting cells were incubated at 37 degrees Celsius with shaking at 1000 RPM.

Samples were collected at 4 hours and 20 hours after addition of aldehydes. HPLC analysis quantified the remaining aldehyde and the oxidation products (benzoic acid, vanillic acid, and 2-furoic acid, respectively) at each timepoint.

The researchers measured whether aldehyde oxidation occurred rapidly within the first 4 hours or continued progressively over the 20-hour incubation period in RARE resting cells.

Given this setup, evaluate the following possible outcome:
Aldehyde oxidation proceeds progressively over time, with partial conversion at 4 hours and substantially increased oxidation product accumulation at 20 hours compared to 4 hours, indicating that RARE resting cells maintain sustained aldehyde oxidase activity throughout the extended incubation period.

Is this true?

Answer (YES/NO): NO